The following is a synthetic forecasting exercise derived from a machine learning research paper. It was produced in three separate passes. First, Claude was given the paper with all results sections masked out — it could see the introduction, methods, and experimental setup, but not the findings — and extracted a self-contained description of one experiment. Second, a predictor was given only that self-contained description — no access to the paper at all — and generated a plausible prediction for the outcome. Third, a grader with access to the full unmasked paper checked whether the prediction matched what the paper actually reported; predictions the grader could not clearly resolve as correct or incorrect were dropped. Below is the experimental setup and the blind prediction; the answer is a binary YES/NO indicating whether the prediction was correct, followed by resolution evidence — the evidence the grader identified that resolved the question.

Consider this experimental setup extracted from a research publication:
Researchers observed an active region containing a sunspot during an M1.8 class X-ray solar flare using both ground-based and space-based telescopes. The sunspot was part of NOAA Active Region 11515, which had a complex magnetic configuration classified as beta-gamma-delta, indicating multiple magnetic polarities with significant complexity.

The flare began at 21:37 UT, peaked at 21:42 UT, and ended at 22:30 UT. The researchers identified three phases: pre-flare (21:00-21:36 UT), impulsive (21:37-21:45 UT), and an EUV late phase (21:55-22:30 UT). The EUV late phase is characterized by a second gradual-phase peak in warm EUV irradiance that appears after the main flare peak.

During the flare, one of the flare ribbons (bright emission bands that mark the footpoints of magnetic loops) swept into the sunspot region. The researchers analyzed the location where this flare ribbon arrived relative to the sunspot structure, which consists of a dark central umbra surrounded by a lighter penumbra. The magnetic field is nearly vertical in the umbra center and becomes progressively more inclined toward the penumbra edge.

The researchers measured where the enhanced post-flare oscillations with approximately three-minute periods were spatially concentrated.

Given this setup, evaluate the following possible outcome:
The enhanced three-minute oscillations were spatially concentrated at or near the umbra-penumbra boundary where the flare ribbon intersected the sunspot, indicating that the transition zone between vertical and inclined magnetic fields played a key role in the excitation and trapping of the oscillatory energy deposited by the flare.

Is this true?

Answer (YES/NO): YES